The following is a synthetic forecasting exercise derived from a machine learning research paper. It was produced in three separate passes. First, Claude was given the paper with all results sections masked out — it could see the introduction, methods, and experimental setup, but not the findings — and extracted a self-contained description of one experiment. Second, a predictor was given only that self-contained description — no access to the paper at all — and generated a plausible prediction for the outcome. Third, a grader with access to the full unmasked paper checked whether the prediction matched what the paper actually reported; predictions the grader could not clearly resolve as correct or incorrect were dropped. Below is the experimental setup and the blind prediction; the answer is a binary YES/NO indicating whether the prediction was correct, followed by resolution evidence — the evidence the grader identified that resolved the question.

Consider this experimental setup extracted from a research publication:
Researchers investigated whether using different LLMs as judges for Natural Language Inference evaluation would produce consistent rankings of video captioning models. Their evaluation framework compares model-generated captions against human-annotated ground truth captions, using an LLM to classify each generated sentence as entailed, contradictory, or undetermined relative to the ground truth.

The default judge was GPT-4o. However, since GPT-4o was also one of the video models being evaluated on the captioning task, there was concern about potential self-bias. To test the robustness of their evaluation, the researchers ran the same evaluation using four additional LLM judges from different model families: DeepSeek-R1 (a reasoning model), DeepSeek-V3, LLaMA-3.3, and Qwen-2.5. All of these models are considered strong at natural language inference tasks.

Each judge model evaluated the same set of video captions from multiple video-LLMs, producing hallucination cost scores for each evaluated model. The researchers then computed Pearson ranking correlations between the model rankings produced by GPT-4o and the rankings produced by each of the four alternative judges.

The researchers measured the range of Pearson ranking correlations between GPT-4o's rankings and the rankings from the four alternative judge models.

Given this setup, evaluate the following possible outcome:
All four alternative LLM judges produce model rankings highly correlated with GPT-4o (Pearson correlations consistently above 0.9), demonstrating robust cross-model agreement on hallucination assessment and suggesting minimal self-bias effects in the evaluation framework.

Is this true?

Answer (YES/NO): YES